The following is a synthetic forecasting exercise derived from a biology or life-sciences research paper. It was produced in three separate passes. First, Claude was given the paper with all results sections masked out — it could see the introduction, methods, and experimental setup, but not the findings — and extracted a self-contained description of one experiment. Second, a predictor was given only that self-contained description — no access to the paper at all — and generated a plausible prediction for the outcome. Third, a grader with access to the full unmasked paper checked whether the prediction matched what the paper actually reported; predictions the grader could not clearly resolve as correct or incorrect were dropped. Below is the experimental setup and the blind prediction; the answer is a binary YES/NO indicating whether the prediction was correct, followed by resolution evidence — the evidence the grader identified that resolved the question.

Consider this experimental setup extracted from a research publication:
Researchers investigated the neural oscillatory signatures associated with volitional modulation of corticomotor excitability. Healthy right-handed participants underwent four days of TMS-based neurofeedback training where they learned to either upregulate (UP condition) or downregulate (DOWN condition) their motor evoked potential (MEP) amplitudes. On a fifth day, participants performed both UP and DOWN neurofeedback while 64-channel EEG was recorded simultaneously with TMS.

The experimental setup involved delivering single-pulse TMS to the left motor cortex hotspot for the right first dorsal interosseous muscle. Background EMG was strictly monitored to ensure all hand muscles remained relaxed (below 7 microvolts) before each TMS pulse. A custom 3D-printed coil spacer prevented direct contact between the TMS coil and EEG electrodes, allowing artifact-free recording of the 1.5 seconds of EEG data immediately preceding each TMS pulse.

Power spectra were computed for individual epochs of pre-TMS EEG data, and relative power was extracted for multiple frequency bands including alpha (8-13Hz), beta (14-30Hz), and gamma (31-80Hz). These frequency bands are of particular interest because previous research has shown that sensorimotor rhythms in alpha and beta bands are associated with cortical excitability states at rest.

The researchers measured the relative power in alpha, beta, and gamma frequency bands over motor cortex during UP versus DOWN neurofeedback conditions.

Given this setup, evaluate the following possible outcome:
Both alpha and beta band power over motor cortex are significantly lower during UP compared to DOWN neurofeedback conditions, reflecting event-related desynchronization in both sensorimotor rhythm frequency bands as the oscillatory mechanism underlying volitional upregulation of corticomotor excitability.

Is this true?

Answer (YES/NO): NO